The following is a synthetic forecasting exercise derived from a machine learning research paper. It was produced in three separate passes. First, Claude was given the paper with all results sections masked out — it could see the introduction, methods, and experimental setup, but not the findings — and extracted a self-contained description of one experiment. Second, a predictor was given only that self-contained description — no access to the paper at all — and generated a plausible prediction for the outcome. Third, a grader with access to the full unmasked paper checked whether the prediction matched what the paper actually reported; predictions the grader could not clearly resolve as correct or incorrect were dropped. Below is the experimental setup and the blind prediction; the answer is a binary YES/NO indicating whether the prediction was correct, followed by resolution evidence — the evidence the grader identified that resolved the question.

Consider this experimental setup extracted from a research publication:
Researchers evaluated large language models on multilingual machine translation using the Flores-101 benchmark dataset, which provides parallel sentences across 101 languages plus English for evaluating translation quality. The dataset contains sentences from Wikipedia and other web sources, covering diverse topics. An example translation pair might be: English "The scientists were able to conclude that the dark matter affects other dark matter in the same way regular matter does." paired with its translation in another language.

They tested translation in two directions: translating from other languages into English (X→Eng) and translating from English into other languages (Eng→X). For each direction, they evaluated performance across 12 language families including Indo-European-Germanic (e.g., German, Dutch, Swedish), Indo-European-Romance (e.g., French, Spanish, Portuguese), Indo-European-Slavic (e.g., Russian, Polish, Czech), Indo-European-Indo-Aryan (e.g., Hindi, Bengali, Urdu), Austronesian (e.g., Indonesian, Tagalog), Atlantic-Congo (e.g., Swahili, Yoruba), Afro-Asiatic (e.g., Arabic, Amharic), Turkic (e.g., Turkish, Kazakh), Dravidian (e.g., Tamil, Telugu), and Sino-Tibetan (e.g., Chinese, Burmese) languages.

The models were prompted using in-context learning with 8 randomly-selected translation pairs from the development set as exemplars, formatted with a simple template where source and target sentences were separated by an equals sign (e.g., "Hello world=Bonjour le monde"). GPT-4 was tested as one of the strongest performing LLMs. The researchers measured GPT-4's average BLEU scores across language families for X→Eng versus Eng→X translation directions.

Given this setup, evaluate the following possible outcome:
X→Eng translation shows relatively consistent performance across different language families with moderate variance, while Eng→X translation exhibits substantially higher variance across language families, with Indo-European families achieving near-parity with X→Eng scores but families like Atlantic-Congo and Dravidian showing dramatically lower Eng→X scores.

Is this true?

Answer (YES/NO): NO